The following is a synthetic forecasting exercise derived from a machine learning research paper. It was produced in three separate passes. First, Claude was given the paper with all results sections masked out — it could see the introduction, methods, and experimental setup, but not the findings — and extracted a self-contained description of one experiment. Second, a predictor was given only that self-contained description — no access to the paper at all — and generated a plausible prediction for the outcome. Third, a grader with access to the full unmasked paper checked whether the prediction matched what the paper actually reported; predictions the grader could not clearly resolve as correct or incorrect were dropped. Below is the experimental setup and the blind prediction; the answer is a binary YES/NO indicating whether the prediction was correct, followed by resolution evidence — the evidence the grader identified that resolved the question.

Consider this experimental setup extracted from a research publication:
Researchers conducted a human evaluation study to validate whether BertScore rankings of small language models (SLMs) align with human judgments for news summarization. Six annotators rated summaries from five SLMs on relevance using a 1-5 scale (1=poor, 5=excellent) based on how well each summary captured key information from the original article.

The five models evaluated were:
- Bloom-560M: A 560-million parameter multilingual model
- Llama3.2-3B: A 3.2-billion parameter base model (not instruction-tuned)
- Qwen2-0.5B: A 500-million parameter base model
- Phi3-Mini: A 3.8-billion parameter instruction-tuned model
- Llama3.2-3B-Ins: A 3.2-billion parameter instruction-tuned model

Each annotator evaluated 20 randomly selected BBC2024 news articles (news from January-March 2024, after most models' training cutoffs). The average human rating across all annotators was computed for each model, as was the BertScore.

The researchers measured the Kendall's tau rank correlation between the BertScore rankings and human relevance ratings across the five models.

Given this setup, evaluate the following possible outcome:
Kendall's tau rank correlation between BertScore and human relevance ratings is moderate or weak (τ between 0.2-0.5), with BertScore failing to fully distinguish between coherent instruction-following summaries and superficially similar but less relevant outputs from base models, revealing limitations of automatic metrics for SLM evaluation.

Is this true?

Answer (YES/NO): NO